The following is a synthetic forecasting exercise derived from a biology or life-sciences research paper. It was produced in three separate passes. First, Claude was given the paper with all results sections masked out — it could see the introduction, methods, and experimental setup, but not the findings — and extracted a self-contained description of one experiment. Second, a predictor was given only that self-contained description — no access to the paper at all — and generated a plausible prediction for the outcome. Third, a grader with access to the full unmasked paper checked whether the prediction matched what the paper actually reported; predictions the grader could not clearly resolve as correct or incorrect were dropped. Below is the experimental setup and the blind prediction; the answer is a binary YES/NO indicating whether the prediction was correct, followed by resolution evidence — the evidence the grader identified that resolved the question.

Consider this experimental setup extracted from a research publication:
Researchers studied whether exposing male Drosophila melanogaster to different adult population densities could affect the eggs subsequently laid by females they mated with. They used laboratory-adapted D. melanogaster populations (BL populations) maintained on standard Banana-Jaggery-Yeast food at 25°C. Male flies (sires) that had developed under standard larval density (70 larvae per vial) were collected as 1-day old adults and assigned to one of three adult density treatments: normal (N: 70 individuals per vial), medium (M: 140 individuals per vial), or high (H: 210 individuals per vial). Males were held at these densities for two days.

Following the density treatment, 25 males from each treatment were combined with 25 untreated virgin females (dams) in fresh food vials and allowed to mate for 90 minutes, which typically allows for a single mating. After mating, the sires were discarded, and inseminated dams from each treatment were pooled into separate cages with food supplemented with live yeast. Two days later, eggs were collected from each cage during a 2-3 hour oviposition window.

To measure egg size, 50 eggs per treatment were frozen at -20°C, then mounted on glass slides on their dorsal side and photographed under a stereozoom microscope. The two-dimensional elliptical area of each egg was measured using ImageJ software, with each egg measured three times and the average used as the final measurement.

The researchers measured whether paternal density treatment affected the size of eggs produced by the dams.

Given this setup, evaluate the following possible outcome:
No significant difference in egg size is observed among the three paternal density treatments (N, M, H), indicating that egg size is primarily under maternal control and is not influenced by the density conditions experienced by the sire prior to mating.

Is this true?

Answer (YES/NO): YES